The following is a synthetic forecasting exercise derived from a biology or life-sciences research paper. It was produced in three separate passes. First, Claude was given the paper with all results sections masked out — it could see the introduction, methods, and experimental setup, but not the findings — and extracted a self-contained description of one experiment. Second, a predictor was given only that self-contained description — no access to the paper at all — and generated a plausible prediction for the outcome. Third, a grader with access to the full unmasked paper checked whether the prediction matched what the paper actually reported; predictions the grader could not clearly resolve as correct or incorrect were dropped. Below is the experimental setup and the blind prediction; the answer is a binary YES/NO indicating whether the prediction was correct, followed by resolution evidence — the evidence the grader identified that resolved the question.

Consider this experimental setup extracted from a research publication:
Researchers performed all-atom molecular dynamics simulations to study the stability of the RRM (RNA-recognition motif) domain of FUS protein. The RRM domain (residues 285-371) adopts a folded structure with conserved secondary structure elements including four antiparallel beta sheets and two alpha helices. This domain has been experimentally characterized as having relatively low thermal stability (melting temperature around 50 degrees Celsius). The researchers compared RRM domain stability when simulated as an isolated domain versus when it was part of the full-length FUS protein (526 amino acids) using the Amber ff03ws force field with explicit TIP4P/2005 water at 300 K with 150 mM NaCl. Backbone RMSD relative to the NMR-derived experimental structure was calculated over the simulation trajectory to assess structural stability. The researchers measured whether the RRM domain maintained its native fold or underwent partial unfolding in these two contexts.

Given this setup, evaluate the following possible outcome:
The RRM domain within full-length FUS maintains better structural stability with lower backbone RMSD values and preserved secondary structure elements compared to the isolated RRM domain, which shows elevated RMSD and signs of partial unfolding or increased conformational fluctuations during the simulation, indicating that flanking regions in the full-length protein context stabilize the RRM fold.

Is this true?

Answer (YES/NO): NO